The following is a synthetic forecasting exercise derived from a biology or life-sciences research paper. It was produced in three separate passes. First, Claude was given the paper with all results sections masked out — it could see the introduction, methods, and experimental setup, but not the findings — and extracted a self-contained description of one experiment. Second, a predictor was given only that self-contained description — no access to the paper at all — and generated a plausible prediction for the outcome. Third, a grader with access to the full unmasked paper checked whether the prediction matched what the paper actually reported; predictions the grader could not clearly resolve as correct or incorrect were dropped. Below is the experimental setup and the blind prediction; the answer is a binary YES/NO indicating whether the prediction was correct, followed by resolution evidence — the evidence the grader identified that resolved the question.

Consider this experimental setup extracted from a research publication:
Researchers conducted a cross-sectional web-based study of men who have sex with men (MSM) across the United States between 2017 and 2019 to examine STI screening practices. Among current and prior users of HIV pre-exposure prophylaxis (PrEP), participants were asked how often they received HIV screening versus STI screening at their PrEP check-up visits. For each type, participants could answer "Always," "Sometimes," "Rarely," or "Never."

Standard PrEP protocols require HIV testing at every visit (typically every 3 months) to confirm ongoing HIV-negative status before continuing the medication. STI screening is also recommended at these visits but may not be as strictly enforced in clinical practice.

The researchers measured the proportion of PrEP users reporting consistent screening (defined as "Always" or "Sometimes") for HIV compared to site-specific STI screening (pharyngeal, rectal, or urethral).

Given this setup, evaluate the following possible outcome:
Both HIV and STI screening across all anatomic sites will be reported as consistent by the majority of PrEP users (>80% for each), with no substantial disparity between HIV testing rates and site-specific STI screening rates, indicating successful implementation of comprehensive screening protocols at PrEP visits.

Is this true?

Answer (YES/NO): NO